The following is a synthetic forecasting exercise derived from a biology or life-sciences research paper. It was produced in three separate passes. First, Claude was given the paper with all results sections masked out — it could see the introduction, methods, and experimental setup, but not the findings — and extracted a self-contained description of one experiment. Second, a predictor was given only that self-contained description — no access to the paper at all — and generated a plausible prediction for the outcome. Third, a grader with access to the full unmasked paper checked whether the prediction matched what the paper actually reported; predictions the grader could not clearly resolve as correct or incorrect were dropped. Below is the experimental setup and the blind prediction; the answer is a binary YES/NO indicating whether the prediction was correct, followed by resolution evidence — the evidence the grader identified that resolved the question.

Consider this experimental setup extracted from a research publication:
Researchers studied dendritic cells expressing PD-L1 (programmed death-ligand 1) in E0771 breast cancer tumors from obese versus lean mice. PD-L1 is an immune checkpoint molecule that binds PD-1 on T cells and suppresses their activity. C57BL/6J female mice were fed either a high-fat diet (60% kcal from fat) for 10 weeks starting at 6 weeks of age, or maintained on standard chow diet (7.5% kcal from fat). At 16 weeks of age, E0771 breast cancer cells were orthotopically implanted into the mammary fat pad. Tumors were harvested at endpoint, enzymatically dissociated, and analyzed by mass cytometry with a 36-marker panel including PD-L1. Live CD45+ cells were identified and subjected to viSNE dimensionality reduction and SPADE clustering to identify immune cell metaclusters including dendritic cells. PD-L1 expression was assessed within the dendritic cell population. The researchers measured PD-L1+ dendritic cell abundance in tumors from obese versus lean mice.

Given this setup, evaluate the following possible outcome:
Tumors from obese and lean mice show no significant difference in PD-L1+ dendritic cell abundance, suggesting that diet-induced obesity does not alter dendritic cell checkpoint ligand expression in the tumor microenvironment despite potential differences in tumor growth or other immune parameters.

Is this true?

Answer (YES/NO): NO